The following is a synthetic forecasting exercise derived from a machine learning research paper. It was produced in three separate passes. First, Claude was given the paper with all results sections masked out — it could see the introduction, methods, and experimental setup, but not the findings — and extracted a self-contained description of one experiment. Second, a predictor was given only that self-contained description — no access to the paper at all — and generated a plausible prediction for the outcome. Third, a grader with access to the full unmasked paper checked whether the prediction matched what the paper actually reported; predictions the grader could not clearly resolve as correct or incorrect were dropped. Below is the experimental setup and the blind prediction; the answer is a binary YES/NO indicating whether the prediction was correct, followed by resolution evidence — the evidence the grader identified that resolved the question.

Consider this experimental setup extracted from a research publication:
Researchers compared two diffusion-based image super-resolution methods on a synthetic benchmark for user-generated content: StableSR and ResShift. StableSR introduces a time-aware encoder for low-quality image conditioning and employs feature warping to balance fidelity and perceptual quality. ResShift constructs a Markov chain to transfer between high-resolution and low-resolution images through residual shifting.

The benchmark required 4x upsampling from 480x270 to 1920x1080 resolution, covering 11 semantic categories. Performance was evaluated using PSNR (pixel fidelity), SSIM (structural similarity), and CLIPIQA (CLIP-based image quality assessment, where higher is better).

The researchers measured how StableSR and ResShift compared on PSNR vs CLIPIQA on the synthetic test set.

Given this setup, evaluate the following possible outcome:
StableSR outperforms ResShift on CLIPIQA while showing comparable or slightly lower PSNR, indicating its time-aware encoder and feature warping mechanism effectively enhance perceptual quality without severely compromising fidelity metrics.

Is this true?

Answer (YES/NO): NO